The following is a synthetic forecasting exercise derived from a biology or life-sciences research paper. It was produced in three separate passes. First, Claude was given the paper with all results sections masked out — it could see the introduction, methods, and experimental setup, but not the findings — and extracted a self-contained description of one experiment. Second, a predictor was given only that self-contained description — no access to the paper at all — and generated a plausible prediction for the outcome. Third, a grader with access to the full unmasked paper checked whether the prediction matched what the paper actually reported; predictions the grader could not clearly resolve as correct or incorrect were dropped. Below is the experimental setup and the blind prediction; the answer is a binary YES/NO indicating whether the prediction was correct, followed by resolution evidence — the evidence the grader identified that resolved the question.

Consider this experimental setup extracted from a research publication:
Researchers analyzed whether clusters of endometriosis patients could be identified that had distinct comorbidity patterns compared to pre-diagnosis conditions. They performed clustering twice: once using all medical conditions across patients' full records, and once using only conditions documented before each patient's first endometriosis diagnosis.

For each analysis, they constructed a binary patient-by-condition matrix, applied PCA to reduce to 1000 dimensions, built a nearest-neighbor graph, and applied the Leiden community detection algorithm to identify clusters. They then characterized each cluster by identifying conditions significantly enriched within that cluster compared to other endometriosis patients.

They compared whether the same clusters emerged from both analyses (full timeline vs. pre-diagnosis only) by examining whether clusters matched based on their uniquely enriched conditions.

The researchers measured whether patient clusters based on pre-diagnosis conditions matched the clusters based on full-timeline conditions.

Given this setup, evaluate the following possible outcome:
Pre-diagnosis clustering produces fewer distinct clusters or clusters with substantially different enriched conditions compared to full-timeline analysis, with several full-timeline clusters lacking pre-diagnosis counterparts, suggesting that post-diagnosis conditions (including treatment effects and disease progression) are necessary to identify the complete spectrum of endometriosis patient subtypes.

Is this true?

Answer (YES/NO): NO